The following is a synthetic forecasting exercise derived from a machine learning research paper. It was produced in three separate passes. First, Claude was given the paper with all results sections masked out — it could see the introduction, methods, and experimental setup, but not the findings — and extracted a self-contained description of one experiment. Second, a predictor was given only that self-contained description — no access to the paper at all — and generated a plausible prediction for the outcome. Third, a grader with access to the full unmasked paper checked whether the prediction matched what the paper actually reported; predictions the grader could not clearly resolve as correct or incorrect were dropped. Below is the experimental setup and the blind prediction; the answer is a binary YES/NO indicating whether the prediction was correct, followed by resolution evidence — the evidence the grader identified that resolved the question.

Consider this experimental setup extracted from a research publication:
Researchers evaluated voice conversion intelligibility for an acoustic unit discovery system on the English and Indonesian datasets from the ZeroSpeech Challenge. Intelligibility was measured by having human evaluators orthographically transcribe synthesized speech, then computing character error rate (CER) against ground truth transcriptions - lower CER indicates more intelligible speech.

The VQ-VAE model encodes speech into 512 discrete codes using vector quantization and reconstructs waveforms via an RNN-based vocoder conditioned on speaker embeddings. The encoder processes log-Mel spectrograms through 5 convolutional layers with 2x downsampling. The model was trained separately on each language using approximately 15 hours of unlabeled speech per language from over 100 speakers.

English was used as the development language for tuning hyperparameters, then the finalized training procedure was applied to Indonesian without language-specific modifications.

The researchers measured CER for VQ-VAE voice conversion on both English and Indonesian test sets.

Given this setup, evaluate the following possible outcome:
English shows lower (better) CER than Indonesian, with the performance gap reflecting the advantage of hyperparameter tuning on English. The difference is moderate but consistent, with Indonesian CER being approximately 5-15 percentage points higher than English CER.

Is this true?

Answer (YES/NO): NO